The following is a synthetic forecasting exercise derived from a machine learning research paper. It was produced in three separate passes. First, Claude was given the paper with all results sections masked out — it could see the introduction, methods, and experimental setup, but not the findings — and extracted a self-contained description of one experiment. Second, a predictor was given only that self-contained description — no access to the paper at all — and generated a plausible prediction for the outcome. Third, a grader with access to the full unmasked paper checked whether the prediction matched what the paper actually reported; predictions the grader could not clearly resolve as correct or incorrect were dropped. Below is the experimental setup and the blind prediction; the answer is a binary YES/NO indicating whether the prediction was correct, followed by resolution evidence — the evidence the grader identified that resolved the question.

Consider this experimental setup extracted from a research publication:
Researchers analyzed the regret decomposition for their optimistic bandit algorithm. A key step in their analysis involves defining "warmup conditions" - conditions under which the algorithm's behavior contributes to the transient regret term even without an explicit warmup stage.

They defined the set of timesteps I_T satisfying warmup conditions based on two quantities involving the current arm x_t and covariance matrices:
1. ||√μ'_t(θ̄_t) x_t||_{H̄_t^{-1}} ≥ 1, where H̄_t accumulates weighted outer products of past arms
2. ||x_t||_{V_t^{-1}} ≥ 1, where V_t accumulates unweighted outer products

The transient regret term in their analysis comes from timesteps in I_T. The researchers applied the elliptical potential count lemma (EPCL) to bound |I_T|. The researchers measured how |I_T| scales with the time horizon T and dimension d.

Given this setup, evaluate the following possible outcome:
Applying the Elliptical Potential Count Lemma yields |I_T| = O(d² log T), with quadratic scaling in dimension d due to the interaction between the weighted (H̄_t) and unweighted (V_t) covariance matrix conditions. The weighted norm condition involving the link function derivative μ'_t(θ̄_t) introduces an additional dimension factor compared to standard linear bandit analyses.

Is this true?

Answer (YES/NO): NO